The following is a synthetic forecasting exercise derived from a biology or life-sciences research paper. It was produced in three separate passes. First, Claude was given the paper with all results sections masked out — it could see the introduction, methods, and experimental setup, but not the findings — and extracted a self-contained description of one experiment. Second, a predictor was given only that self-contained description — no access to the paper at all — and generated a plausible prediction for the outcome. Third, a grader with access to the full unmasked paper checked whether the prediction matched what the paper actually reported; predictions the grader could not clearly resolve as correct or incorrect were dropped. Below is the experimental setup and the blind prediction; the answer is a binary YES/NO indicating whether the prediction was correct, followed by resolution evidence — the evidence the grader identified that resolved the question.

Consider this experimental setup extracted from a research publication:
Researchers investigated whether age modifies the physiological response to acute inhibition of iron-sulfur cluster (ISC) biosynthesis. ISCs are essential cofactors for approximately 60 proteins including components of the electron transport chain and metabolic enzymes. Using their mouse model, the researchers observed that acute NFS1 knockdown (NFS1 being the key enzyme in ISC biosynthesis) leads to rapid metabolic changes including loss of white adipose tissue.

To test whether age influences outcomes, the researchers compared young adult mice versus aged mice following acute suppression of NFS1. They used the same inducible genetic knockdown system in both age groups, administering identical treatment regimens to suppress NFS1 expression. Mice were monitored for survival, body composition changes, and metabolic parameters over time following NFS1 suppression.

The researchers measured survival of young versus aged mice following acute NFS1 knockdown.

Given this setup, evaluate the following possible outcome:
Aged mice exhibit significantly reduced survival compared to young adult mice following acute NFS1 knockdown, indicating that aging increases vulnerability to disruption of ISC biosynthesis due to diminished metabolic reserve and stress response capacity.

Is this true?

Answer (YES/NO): NO